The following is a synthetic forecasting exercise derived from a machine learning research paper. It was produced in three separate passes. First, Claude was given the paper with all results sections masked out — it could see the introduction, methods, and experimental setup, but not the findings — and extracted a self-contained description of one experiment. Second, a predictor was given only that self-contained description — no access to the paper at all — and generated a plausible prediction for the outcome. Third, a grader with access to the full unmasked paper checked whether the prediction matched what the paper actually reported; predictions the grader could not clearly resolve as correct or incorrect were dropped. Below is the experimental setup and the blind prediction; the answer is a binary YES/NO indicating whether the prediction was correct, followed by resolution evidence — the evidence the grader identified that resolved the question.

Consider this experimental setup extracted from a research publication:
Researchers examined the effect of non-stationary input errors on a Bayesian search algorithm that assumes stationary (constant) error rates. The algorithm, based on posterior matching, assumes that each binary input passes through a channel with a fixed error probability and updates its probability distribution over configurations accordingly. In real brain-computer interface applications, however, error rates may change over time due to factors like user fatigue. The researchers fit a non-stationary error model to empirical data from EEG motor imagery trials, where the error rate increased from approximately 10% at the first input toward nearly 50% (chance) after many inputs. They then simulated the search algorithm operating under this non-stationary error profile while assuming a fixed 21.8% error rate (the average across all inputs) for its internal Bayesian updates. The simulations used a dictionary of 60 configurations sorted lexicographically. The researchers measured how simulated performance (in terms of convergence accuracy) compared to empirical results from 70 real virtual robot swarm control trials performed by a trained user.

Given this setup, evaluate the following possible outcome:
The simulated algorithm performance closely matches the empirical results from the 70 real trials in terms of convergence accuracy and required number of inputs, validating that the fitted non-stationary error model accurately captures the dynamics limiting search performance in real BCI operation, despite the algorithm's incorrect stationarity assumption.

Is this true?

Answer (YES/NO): YES